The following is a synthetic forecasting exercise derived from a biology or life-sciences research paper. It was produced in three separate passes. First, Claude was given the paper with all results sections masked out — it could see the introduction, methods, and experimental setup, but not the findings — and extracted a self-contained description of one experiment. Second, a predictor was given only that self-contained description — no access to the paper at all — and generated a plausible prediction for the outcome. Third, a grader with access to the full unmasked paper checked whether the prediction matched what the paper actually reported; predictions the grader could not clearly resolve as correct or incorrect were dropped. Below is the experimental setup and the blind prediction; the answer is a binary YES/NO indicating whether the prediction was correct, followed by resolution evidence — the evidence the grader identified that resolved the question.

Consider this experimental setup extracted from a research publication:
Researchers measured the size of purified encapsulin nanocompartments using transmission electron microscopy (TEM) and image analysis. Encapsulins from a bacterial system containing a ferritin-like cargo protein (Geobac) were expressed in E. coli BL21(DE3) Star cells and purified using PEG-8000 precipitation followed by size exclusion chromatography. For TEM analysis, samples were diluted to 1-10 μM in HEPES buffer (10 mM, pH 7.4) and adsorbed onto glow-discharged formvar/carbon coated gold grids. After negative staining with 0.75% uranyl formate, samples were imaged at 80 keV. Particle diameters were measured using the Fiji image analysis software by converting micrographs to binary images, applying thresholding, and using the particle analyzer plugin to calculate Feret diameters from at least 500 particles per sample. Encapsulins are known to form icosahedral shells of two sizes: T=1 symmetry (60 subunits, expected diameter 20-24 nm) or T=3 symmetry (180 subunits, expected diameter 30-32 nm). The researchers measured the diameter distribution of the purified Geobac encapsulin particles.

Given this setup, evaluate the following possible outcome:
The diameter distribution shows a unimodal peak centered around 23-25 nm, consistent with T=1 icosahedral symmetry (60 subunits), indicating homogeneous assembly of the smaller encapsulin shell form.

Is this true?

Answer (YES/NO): NO